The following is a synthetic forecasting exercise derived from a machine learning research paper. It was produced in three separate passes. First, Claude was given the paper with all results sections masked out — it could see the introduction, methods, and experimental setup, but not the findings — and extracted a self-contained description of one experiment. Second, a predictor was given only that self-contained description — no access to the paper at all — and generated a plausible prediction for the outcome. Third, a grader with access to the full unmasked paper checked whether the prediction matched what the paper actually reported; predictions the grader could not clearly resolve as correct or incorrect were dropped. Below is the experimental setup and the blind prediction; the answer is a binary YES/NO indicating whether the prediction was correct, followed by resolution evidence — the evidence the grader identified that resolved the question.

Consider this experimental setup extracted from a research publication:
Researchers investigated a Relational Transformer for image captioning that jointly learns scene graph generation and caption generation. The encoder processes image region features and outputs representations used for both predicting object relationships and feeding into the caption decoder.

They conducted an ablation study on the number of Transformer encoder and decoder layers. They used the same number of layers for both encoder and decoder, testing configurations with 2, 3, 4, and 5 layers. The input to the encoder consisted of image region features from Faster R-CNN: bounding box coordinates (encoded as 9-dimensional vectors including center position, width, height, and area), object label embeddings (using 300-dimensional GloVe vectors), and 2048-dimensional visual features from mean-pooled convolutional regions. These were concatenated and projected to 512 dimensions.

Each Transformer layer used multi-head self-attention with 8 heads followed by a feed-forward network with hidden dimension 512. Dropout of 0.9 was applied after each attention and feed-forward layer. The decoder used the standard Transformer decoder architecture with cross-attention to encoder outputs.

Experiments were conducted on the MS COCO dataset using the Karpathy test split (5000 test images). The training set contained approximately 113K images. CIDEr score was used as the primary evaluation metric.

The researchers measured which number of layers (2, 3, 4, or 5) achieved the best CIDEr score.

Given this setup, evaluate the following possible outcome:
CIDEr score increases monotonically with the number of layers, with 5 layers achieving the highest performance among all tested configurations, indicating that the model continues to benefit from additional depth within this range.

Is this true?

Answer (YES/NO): NO